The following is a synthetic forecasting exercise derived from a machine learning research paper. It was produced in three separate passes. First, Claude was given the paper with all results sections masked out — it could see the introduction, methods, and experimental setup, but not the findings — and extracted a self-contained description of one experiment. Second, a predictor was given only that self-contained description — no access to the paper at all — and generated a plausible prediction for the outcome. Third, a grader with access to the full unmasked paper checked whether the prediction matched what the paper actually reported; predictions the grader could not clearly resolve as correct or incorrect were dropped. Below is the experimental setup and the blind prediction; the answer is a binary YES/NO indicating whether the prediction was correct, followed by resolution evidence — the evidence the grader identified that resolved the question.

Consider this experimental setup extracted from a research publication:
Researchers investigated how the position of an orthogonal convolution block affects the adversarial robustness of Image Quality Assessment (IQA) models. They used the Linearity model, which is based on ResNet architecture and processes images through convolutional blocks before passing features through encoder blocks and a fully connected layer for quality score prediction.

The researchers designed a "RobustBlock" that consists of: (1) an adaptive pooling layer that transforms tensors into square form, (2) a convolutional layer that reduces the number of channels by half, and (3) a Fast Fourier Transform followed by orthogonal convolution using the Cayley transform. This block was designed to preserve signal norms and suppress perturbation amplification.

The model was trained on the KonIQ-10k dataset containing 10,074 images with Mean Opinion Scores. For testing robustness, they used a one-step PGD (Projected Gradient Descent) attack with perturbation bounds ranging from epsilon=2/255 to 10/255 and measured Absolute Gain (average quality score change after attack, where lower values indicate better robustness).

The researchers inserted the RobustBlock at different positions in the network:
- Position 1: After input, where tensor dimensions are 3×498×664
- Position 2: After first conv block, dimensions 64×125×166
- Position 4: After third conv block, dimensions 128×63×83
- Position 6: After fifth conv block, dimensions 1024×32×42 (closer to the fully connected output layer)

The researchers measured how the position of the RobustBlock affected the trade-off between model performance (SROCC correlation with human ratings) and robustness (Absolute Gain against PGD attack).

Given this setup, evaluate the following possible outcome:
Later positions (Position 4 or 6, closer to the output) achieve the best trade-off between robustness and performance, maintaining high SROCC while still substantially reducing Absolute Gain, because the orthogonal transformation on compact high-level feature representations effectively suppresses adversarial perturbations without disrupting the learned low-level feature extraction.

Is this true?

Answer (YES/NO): YES